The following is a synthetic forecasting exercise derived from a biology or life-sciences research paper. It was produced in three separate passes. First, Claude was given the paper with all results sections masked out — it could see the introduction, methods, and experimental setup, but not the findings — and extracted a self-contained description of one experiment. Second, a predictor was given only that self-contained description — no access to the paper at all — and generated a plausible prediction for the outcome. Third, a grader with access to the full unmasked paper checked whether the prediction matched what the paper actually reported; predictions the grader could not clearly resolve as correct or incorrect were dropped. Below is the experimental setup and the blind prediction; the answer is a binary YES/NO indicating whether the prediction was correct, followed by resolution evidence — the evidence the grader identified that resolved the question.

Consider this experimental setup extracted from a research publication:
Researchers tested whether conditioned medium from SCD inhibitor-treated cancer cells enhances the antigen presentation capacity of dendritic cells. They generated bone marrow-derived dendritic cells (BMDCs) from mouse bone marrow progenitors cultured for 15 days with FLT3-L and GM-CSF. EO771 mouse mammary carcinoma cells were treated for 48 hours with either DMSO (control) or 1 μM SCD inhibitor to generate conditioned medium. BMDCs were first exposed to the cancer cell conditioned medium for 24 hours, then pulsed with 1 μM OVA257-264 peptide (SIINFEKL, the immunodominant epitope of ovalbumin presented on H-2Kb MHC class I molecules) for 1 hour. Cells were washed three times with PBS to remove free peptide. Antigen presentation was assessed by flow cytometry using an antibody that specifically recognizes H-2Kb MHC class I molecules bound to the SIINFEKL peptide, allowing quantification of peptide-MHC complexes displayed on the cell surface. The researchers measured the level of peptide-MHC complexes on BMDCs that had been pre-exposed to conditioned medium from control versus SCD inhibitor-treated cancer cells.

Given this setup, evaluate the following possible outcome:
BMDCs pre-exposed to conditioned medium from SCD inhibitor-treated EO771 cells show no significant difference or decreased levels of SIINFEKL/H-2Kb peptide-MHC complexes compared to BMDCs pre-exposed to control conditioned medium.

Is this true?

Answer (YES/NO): NO